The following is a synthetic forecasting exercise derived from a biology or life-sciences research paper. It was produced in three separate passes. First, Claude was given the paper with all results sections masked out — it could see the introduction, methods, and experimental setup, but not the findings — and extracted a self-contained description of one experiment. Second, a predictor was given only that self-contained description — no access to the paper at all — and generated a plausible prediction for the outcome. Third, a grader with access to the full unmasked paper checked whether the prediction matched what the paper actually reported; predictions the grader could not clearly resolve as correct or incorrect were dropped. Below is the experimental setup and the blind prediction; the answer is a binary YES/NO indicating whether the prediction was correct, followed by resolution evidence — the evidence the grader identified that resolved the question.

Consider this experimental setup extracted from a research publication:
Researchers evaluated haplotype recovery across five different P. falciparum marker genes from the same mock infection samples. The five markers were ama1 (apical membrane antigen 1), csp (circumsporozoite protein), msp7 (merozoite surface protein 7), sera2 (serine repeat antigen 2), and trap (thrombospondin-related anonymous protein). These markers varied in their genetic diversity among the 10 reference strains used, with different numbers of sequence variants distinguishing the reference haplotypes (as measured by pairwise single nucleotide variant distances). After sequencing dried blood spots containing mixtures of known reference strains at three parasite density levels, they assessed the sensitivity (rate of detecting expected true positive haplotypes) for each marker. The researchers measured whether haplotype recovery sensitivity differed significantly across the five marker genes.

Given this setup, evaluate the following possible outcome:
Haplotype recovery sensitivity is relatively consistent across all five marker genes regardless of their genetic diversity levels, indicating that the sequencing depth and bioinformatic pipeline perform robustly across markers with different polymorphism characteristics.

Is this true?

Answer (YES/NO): NO